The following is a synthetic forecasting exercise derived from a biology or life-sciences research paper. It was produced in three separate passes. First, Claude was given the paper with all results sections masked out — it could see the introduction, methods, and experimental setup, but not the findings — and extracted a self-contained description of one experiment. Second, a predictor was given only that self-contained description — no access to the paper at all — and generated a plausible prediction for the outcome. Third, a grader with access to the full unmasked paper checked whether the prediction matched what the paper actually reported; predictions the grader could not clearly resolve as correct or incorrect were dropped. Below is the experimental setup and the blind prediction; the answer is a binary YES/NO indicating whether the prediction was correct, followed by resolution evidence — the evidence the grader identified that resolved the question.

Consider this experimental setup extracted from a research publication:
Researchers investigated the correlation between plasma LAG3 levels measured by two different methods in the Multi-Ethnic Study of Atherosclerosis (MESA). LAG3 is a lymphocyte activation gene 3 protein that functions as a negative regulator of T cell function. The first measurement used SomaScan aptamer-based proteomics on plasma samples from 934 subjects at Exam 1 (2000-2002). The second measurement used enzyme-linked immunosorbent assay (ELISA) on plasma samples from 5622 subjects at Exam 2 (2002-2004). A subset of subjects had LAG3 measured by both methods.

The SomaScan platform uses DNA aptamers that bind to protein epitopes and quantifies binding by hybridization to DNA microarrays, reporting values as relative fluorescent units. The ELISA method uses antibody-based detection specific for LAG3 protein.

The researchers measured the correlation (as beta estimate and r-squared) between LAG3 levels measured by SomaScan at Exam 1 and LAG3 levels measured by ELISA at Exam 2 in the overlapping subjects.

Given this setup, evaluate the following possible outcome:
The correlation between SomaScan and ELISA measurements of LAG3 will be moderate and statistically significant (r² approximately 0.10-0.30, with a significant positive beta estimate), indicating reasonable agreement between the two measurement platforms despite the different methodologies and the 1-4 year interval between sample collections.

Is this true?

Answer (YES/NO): NO